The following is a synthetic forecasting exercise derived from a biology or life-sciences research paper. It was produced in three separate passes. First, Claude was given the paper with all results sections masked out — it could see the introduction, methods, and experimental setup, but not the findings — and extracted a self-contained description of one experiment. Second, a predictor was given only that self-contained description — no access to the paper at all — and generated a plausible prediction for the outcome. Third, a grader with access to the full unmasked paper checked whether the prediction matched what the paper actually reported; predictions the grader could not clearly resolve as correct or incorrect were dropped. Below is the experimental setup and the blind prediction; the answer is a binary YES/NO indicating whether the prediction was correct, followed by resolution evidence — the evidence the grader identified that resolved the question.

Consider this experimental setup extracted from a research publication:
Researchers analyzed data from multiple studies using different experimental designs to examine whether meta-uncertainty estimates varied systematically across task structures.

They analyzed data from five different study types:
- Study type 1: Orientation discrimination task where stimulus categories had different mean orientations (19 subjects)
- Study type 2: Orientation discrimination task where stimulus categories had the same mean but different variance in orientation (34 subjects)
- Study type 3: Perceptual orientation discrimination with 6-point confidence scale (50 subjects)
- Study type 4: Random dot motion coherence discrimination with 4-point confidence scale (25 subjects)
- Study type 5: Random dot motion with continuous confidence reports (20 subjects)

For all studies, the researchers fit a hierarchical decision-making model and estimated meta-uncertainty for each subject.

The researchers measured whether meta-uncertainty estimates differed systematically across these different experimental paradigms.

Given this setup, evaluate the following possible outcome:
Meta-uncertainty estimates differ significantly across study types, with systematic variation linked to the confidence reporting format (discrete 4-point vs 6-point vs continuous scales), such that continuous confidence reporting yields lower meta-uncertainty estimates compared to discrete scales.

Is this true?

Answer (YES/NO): NO